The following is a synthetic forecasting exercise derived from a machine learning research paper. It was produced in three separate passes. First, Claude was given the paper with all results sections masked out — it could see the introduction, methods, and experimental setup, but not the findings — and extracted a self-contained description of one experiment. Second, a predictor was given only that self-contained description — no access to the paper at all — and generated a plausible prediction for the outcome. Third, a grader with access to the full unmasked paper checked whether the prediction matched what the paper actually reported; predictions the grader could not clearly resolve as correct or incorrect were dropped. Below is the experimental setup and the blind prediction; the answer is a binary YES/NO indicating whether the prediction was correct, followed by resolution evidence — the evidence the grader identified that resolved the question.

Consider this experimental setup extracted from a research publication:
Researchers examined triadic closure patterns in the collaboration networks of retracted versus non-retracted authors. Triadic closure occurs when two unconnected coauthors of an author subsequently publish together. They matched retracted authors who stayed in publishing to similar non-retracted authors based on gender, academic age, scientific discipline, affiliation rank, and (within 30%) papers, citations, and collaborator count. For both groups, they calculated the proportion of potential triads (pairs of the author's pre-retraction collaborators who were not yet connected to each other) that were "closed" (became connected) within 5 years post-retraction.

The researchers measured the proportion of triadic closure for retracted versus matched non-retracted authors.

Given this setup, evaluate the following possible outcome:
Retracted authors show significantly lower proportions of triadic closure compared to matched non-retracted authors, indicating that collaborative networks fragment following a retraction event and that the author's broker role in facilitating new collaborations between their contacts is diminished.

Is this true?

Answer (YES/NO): NO